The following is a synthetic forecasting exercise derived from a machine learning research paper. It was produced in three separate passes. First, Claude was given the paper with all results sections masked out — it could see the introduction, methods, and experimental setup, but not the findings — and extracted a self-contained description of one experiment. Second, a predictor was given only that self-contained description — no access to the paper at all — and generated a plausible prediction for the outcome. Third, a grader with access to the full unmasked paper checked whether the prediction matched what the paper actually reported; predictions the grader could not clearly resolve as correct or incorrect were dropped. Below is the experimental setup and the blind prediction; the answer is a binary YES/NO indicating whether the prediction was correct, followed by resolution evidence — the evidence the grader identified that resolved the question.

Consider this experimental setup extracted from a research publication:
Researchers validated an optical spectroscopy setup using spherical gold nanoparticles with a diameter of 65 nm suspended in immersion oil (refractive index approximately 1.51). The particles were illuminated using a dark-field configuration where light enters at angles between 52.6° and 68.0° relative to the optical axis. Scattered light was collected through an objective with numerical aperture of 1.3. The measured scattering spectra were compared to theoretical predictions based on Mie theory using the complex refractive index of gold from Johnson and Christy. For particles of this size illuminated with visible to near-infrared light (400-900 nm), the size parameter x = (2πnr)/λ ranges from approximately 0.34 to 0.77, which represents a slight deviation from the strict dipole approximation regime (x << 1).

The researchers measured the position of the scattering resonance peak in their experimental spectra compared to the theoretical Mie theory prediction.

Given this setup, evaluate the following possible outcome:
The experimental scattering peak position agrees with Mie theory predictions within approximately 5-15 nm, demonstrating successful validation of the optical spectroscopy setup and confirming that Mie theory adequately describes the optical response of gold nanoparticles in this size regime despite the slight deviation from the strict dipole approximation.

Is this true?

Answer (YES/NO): NO